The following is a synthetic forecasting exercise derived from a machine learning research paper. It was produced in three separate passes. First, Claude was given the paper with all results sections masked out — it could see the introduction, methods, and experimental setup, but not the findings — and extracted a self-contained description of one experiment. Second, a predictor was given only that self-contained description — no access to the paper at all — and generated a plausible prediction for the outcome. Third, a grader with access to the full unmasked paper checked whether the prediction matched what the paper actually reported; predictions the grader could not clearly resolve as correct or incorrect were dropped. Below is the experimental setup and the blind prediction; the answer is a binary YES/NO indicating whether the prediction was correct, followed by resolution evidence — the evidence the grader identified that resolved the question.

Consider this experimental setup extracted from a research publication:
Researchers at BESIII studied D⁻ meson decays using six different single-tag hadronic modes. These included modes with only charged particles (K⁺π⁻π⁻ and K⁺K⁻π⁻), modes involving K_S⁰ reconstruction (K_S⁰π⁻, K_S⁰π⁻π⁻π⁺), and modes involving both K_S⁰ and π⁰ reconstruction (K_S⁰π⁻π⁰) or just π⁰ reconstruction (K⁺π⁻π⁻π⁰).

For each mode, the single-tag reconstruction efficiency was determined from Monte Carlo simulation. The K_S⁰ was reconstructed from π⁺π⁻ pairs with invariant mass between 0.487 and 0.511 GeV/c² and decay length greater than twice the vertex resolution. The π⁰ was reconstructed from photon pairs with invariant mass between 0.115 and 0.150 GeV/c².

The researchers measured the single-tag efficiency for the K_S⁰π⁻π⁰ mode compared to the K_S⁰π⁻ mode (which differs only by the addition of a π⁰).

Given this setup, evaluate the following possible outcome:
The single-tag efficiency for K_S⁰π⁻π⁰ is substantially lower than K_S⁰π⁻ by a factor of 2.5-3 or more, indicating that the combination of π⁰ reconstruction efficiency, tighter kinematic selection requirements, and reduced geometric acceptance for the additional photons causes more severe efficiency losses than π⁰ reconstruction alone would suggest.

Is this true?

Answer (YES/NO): NO